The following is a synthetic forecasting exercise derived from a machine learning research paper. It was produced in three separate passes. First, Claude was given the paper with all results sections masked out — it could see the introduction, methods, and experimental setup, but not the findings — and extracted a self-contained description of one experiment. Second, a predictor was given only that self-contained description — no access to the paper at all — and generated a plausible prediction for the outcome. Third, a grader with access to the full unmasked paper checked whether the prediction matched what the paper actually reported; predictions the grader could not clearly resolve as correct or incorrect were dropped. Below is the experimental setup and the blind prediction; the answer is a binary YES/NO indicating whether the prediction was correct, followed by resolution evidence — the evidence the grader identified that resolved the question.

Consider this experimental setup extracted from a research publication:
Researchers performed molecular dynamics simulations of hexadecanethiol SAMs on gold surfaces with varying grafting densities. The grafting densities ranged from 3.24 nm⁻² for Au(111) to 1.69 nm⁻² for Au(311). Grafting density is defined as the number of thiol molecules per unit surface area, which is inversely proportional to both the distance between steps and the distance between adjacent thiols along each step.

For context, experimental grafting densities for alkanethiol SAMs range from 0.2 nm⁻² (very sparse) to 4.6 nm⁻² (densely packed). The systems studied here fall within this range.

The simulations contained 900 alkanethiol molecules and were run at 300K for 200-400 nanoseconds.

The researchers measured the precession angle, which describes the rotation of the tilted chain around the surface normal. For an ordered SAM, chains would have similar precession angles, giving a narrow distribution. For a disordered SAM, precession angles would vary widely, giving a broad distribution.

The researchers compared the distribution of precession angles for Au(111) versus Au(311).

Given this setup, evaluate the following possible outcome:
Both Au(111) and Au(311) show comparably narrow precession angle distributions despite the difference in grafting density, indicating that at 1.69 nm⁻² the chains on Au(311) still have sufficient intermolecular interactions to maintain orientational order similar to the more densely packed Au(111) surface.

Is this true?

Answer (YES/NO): NO